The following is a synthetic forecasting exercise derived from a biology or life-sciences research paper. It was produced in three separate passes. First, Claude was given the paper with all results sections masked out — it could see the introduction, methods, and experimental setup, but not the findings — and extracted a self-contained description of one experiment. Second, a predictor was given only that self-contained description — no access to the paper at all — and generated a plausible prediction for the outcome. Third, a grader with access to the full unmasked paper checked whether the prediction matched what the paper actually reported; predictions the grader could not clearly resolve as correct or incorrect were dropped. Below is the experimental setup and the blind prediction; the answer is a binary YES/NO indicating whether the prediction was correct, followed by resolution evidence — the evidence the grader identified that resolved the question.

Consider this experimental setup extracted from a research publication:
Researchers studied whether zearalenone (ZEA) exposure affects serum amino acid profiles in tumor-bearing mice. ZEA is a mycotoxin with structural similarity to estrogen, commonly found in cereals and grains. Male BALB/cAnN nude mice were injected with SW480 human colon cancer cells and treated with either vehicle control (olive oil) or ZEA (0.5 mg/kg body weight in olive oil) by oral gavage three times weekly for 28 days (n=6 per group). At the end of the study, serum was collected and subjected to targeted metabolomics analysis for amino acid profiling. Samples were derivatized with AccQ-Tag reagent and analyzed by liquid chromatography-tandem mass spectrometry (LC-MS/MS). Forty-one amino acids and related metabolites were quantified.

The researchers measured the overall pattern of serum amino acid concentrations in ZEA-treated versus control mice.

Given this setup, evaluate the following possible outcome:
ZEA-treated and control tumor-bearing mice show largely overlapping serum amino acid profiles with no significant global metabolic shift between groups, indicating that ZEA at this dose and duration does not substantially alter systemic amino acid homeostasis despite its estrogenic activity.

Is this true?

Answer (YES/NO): NO